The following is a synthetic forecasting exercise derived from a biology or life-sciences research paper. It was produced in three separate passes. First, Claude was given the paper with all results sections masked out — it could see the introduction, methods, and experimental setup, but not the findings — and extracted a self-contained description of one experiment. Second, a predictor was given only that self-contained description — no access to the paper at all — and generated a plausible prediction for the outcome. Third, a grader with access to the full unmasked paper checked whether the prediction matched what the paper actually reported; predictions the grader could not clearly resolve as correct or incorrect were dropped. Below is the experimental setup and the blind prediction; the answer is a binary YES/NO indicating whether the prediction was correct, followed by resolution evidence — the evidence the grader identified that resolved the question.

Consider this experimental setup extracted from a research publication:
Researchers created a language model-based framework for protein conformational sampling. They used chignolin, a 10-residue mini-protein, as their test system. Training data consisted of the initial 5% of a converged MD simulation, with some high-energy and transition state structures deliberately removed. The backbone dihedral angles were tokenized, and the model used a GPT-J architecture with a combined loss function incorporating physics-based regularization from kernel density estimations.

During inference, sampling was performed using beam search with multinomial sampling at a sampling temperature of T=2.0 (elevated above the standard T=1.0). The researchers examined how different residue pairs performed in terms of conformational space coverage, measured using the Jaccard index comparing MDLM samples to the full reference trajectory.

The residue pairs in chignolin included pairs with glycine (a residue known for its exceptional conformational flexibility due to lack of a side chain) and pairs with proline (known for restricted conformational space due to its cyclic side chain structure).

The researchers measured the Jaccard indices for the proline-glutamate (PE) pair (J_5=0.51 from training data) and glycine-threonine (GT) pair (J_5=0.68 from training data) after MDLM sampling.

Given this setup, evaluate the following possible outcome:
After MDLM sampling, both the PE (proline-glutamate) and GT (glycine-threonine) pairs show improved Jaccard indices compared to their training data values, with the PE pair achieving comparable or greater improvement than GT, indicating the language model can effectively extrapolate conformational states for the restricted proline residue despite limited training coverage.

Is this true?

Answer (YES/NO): YES